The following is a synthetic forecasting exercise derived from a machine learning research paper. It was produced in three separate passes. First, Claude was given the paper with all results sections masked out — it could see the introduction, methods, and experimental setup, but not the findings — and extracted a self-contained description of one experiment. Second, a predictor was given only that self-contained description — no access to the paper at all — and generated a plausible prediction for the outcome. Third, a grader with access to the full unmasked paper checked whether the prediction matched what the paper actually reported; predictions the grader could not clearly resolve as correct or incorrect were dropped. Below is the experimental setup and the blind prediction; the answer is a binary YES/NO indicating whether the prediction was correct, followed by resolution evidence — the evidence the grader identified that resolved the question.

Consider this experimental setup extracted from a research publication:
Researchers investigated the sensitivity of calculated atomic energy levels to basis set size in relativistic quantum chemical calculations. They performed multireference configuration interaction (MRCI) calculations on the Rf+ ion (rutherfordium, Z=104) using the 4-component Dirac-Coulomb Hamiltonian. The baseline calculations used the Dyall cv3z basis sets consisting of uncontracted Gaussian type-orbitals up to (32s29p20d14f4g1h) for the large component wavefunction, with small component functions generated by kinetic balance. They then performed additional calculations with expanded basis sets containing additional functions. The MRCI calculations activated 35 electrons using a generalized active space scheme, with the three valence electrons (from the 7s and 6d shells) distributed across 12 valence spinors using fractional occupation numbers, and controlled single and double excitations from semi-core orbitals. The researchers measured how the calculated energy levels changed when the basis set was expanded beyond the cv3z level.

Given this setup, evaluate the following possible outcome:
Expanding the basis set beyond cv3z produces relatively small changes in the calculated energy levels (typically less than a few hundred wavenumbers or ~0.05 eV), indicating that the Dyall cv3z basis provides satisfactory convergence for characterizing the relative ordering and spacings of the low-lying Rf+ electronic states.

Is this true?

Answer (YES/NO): YES